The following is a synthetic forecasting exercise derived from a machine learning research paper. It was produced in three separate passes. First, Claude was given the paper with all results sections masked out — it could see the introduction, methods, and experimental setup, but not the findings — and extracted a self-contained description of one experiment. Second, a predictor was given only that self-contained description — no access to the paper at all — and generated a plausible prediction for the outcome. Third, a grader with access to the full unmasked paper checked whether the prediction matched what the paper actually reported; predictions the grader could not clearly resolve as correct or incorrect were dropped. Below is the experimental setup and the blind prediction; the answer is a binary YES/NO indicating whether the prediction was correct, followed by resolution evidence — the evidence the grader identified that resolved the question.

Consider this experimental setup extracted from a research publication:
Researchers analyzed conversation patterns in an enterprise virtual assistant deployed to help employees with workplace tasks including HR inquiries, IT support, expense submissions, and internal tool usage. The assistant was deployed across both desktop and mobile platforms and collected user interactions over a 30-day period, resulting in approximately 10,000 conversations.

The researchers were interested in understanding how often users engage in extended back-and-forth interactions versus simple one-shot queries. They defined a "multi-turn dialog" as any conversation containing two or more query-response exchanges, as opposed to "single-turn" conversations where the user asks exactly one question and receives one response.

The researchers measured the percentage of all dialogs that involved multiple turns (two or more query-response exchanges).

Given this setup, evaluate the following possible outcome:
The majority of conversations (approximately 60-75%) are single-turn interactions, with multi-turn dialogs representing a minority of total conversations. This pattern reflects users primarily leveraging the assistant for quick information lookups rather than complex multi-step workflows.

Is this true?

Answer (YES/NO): YES